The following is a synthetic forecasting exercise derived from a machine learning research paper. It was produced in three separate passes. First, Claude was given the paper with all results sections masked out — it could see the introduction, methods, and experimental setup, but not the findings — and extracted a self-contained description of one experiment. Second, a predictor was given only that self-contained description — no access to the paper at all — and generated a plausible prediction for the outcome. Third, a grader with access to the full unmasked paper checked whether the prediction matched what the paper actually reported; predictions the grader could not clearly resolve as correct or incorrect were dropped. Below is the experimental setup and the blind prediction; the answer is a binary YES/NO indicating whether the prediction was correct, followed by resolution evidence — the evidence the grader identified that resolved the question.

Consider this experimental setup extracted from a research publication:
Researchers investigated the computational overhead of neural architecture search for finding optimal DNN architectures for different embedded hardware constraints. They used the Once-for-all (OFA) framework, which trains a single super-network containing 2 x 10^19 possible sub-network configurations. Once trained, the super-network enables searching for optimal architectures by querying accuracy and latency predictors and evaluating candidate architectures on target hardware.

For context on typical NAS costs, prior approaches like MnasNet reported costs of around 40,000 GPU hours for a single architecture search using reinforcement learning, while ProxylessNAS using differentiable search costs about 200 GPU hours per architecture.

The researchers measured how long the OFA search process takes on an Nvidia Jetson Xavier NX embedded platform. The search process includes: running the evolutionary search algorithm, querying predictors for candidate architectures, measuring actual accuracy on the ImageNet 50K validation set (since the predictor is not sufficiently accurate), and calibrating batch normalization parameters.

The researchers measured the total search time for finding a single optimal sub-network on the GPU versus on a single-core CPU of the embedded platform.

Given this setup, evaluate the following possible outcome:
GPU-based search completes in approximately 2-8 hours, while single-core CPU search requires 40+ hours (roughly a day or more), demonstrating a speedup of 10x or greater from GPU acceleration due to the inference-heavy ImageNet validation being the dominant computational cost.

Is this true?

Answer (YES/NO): NO